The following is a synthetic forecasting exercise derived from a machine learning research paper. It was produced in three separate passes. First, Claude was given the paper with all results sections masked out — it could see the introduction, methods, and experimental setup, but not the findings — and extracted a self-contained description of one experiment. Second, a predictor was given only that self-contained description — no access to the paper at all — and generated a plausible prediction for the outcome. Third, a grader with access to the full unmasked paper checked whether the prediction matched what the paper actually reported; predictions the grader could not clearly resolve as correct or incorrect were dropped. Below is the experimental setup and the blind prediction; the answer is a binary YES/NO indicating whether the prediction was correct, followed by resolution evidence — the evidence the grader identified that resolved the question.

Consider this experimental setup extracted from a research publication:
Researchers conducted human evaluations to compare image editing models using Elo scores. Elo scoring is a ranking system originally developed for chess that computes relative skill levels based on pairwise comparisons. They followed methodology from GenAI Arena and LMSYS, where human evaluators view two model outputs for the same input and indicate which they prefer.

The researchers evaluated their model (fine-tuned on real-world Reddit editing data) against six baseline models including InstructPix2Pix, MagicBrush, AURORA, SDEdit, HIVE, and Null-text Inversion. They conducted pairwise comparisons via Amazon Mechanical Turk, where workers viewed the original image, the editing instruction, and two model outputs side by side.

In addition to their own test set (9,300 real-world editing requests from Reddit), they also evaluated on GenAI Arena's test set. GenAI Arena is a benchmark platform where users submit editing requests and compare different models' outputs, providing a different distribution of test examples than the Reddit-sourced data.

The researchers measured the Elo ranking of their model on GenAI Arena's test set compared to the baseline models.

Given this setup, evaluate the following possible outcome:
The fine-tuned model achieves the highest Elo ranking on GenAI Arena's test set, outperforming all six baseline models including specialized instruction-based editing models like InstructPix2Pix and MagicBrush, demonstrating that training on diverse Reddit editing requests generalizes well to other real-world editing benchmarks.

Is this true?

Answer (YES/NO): NO